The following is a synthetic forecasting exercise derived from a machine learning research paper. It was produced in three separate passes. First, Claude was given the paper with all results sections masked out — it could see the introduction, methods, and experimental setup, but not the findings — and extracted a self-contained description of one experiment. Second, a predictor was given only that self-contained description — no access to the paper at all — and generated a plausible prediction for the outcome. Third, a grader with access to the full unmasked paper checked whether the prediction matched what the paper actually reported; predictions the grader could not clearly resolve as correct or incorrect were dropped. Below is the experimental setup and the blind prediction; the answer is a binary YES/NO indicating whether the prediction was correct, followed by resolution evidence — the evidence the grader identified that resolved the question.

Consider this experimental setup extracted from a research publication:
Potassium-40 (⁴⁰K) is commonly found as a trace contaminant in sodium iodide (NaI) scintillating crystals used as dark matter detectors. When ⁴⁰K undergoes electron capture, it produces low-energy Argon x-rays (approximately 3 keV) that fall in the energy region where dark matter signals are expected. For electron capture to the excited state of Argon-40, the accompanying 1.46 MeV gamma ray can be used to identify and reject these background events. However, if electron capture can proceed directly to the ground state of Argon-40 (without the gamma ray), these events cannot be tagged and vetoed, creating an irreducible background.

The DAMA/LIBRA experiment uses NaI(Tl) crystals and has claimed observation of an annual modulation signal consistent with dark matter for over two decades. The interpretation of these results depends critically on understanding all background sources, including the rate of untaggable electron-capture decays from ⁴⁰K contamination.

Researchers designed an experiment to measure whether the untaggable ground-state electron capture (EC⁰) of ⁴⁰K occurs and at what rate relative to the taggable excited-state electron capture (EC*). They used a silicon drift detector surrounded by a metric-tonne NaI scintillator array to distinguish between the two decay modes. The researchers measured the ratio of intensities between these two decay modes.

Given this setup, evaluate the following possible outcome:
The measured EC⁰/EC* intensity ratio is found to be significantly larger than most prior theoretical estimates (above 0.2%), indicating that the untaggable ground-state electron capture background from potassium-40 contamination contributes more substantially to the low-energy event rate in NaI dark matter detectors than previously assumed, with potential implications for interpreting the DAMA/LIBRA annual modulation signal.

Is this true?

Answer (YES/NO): NO